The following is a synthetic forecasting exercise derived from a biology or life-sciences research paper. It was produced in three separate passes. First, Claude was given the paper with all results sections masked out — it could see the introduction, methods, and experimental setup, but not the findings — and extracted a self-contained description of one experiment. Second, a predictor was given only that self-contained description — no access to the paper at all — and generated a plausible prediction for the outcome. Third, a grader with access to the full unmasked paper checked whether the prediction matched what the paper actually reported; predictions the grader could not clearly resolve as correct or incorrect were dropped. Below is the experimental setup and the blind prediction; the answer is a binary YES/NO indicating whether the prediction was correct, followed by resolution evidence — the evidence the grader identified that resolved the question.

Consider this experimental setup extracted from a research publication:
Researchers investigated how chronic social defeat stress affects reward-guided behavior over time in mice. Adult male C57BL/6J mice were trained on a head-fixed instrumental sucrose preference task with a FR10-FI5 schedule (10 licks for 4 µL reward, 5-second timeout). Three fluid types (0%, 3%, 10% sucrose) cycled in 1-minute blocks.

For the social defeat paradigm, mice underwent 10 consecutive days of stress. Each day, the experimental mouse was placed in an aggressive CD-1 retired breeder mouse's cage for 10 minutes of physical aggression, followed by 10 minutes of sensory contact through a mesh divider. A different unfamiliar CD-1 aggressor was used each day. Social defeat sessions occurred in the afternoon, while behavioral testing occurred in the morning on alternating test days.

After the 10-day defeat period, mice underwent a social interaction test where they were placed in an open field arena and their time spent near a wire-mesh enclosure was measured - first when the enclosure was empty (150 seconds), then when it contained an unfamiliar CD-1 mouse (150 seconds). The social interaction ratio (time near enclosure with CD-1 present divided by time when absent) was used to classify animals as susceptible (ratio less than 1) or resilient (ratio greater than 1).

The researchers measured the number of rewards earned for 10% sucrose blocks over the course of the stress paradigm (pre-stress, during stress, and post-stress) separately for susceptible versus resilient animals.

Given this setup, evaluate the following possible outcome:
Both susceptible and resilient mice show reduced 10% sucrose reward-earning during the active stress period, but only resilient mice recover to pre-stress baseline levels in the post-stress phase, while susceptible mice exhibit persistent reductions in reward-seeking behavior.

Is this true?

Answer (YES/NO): NO